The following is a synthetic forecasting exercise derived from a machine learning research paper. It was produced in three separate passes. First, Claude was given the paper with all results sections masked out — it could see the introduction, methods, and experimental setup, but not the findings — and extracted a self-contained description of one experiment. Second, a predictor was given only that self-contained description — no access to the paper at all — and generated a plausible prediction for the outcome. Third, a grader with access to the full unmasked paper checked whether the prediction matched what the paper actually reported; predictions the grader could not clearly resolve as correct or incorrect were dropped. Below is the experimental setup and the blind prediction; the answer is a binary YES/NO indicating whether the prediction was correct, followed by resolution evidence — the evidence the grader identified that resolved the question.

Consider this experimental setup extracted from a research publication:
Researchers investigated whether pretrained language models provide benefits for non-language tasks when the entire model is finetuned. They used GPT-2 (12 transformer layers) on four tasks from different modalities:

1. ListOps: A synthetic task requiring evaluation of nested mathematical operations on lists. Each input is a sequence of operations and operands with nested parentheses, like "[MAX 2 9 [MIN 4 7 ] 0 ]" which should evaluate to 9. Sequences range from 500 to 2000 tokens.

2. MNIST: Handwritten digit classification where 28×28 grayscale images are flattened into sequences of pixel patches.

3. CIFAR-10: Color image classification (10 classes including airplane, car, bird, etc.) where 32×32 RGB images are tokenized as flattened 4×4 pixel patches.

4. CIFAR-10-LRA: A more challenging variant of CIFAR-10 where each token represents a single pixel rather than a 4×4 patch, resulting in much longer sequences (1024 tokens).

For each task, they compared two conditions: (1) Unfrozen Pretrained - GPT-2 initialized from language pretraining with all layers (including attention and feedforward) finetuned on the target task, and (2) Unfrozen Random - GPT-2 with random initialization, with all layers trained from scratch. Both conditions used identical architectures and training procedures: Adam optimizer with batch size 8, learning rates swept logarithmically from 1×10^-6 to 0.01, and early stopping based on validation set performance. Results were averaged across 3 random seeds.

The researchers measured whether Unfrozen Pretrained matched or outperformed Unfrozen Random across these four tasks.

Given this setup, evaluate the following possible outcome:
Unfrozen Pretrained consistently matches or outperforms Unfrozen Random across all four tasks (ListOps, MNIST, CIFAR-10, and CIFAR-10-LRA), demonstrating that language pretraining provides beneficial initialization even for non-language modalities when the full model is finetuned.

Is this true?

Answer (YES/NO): YES